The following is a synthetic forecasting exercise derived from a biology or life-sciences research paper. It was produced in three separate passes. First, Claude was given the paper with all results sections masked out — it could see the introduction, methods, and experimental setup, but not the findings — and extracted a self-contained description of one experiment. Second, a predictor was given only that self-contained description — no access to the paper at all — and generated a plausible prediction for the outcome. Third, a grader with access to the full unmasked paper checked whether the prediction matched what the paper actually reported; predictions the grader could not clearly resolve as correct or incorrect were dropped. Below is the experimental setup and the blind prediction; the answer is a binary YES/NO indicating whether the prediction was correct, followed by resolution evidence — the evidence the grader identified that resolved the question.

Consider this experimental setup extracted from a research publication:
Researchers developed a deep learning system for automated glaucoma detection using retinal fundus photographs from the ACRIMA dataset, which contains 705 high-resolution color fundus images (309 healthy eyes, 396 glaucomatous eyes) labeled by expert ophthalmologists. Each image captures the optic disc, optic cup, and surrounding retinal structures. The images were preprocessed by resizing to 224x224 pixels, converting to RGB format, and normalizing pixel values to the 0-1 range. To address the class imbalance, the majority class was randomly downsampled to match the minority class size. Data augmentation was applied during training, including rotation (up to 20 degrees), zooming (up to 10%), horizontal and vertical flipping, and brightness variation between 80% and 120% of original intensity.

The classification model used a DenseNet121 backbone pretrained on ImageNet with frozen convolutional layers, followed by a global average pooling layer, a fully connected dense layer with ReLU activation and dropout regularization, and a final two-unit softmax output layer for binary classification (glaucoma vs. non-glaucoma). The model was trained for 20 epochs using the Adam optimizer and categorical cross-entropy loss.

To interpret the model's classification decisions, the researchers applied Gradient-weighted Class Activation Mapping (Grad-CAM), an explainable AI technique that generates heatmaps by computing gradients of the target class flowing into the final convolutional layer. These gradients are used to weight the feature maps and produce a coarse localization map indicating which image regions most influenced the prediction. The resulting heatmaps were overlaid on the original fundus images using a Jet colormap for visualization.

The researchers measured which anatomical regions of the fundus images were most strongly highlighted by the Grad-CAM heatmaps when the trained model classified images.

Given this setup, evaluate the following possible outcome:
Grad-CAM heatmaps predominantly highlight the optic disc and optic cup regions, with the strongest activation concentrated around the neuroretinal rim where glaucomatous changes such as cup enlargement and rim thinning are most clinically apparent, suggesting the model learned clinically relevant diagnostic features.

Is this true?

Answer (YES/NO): YES